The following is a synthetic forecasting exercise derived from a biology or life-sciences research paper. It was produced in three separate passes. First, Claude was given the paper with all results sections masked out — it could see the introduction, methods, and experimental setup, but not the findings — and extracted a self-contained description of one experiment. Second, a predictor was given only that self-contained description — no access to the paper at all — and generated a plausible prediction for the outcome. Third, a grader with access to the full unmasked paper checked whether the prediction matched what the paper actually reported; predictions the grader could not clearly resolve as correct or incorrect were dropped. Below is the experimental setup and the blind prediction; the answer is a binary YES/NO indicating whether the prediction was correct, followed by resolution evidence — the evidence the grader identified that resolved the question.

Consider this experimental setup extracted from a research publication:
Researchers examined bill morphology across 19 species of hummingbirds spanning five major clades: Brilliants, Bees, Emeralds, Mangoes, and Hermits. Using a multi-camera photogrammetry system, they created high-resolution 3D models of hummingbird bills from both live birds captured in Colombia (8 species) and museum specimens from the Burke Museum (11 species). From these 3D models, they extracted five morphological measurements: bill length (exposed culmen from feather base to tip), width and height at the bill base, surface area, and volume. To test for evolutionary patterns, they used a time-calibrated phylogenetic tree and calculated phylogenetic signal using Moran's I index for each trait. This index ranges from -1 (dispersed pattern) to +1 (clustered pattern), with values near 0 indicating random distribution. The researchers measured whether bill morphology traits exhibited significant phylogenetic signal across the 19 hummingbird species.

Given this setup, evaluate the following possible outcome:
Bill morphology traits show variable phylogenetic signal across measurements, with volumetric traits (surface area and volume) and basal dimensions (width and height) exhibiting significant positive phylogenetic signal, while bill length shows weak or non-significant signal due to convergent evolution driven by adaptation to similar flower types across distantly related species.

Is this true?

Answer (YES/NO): NO